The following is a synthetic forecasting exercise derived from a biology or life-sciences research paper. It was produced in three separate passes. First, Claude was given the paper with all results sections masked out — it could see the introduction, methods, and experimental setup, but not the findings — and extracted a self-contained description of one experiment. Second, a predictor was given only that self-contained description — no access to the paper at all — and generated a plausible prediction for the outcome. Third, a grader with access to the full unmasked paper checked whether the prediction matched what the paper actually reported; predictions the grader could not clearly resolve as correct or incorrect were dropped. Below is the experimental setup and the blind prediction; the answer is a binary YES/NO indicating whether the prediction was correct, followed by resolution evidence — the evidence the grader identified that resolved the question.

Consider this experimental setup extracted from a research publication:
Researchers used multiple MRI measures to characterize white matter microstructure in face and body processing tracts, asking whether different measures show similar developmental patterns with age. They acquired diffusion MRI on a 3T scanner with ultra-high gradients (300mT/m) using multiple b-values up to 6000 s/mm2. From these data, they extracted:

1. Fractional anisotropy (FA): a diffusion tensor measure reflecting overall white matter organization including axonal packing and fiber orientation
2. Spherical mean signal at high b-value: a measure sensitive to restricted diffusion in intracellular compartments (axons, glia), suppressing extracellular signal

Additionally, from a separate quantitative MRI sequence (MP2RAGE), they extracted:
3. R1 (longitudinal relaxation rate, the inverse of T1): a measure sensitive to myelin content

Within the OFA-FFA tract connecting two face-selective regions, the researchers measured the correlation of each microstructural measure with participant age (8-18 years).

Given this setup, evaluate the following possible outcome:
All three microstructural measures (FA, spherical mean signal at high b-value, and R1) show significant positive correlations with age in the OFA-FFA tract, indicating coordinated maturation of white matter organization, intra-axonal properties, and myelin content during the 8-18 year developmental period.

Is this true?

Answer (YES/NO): NO